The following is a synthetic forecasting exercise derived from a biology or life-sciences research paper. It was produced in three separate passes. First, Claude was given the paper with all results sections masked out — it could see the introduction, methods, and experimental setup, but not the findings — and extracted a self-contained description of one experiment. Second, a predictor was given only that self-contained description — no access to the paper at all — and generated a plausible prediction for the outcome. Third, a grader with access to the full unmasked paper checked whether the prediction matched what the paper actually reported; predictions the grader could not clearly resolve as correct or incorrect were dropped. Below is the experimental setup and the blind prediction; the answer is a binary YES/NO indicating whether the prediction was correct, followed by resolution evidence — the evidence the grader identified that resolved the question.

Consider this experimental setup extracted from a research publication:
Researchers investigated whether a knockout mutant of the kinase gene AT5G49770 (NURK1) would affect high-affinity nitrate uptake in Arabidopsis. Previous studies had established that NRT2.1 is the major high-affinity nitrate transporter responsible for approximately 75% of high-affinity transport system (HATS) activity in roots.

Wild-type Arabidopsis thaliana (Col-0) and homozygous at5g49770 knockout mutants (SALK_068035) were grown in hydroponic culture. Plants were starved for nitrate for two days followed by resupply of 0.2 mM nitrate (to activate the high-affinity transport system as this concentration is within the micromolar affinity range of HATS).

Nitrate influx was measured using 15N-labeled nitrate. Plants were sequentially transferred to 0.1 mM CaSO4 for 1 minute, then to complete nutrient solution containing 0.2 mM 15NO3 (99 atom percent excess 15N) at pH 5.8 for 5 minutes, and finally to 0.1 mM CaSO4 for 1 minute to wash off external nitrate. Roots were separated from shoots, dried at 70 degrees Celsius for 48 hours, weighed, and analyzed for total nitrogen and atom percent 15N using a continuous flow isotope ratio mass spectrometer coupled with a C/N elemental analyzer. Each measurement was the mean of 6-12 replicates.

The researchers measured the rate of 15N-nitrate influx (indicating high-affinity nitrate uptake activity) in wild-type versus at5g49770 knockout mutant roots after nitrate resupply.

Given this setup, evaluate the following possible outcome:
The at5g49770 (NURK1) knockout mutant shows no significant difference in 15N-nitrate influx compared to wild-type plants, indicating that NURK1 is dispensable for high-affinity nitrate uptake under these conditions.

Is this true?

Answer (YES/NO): NO